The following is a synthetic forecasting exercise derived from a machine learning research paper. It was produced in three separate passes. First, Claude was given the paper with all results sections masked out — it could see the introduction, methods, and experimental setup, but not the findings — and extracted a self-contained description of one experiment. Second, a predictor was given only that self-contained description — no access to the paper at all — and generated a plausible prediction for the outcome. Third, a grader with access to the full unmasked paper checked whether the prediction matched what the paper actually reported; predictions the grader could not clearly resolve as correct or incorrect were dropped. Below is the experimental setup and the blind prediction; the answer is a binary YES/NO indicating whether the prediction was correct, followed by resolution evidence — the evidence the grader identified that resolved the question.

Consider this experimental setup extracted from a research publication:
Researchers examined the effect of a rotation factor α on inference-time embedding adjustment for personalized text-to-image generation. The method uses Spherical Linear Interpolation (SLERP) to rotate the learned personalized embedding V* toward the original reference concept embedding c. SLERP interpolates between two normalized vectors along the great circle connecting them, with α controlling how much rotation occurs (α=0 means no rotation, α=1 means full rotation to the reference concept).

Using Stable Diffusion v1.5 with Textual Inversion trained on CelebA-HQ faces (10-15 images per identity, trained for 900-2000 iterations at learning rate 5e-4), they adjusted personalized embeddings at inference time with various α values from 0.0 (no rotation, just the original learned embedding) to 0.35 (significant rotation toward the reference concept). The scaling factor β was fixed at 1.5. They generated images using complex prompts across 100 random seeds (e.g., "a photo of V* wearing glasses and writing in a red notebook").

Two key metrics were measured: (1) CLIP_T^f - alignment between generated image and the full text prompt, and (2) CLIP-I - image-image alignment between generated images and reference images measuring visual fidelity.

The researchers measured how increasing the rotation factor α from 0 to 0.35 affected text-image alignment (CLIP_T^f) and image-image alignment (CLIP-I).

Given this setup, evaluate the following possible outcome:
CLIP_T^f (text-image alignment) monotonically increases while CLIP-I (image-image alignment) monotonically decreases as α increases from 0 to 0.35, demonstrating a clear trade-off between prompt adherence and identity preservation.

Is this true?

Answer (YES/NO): YES